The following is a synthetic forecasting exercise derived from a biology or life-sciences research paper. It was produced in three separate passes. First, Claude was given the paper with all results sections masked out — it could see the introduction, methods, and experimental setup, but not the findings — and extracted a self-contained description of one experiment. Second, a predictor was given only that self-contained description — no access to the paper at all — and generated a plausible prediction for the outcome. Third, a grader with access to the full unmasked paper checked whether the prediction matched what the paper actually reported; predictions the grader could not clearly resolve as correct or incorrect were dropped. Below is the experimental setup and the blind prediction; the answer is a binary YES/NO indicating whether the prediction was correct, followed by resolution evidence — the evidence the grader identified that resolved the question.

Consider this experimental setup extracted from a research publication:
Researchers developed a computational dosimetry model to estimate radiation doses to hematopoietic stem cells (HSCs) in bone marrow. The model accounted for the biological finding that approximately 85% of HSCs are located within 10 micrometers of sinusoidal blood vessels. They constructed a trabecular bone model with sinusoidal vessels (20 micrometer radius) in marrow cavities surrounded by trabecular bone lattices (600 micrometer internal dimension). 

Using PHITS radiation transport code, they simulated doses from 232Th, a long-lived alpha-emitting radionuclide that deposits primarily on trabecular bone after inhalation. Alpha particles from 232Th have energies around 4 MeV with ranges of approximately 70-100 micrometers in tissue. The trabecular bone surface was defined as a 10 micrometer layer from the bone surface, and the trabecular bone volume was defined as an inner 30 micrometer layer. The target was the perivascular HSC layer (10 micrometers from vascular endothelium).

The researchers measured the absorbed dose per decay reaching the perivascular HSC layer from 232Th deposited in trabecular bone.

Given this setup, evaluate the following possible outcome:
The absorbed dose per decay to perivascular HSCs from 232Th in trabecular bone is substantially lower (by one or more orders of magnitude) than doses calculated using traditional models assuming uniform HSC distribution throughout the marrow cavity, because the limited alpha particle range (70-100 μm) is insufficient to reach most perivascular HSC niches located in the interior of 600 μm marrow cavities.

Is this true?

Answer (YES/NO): YES